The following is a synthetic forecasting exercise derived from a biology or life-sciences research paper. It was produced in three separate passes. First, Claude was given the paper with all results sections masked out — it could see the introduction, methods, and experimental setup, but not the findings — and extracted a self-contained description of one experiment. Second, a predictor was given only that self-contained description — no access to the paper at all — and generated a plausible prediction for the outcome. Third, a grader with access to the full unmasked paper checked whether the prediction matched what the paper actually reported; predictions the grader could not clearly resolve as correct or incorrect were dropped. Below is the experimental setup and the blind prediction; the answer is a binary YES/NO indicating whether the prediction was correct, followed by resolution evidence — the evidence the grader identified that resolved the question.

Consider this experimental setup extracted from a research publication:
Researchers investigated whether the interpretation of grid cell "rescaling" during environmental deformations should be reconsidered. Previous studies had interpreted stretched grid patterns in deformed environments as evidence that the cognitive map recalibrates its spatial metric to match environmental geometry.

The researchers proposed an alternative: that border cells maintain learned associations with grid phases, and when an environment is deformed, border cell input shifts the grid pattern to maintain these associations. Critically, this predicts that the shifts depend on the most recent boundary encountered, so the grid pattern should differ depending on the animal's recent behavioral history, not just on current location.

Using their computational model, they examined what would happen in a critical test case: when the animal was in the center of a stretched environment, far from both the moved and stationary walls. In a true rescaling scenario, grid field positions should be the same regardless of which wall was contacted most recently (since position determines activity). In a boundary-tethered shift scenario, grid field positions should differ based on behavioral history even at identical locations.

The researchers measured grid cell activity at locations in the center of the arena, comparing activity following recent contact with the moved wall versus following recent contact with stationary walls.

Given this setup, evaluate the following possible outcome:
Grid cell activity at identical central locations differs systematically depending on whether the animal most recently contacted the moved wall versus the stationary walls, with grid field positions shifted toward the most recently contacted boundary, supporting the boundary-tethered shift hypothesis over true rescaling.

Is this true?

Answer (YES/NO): YES